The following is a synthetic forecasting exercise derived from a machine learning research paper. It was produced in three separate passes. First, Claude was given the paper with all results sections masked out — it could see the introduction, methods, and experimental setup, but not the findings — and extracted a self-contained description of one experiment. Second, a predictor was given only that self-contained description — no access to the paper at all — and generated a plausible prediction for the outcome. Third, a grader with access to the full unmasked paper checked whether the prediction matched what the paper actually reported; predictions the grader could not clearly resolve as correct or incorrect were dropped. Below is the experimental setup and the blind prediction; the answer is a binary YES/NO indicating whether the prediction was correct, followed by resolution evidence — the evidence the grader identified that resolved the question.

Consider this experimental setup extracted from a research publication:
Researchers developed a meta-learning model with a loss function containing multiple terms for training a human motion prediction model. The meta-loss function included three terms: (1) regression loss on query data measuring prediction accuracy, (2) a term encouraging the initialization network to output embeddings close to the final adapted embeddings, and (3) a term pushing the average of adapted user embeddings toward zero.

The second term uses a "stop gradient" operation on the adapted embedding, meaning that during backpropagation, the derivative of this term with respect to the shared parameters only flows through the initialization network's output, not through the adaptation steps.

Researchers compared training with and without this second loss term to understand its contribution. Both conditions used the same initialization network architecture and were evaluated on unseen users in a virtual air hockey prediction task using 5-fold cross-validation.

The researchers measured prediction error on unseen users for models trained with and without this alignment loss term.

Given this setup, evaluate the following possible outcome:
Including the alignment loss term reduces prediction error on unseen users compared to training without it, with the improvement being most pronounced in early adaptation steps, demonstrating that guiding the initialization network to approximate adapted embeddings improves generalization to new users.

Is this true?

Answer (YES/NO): NO